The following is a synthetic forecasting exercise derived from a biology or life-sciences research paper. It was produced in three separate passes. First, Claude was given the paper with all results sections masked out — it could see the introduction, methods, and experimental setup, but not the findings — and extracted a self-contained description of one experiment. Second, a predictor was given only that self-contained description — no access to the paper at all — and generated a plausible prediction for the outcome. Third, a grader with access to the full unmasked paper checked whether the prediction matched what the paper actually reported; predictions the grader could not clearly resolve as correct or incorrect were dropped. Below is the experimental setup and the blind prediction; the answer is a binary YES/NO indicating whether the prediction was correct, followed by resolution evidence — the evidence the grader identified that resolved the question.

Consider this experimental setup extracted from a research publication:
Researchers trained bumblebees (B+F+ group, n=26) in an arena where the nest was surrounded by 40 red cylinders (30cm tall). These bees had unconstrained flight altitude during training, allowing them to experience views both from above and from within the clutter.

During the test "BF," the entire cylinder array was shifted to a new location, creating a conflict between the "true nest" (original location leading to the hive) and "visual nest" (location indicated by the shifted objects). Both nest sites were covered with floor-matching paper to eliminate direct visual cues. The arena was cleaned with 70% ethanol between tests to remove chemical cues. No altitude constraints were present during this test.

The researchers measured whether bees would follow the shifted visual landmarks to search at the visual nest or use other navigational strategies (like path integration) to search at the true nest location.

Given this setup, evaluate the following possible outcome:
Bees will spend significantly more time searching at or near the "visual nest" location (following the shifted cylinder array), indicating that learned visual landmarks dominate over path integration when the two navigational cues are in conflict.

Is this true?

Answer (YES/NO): YES